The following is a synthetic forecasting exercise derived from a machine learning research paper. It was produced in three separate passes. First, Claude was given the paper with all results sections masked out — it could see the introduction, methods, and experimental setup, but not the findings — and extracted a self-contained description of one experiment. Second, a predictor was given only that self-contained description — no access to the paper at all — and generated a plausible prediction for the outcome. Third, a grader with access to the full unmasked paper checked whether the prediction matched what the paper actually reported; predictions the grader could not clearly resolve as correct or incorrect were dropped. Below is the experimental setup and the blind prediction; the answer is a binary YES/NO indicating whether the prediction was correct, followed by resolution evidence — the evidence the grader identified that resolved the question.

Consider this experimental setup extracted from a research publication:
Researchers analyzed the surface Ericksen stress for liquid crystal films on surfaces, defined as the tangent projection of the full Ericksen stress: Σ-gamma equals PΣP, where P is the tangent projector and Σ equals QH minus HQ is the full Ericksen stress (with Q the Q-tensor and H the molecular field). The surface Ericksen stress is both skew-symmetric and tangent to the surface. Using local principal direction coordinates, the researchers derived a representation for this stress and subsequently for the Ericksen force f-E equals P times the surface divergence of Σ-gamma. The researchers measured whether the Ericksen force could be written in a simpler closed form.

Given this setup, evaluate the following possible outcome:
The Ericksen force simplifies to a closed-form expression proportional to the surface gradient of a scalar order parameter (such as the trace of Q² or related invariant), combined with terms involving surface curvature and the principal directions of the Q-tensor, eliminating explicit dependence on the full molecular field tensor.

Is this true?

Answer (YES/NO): NO